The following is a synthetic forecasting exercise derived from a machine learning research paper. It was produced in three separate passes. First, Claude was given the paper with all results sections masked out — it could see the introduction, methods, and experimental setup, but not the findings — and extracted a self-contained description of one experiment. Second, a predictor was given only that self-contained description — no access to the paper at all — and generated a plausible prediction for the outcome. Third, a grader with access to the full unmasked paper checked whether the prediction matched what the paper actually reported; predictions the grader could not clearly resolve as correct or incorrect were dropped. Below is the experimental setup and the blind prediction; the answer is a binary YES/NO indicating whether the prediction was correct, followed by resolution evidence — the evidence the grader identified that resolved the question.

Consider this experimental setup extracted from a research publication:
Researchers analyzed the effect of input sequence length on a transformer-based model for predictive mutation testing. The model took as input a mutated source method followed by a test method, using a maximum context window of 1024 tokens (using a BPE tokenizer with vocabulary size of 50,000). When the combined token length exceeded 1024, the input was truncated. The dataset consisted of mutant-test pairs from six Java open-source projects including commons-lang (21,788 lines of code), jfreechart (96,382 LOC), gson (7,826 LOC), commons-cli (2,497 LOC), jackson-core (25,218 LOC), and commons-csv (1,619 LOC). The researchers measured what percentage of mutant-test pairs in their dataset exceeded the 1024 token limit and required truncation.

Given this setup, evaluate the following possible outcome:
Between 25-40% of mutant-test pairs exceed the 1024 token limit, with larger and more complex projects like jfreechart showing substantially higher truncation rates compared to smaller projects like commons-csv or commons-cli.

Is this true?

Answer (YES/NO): NO